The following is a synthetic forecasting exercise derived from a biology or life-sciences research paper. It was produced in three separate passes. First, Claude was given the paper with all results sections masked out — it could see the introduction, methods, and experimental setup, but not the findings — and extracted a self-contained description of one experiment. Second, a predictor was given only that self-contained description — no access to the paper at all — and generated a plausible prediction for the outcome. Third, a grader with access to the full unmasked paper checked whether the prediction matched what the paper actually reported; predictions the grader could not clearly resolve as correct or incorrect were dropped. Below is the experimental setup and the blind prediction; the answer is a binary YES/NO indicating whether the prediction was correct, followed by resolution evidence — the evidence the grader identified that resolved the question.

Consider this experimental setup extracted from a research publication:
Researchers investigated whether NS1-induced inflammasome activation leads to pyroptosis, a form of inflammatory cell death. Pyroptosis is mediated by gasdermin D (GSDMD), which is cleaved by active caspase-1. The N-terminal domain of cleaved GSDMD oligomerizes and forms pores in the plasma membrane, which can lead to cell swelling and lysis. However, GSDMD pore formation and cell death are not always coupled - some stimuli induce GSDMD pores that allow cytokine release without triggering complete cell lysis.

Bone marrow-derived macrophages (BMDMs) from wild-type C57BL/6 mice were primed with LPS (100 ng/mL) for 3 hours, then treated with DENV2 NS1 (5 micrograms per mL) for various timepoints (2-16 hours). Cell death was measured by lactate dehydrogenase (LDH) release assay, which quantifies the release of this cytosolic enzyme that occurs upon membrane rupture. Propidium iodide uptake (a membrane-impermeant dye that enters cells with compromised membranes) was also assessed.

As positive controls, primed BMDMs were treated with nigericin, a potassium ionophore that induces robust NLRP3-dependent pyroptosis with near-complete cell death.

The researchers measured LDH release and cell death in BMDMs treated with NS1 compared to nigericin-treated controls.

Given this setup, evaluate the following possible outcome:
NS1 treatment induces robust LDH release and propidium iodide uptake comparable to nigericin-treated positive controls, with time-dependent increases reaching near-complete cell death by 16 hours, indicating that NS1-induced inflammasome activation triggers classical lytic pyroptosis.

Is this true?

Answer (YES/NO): NO